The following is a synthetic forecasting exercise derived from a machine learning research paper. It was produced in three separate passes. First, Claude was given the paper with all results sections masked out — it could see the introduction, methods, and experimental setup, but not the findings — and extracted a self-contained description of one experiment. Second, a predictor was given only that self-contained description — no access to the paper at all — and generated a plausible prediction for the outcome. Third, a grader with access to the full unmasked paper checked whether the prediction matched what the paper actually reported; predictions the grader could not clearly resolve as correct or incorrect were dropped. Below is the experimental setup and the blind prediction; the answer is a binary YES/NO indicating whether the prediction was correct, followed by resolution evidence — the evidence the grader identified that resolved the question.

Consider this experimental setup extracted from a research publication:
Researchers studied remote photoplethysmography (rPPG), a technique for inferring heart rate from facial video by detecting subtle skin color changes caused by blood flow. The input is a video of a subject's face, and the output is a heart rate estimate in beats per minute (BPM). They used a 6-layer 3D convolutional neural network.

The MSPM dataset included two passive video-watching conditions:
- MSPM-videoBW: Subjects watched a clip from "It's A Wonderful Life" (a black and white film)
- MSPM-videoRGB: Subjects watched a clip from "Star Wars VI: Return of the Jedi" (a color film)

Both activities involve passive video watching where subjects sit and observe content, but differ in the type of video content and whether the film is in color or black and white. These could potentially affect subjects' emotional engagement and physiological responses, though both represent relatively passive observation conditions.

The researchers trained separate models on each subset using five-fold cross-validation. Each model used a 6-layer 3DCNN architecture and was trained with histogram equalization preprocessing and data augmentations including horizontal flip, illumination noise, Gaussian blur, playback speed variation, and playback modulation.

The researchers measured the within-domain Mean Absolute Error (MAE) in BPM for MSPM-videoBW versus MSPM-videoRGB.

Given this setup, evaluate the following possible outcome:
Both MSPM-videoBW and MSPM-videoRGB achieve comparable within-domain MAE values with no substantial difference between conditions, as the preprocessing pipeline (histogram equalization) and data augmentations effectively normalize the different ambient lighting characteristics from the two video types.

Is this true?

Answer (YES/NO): NO